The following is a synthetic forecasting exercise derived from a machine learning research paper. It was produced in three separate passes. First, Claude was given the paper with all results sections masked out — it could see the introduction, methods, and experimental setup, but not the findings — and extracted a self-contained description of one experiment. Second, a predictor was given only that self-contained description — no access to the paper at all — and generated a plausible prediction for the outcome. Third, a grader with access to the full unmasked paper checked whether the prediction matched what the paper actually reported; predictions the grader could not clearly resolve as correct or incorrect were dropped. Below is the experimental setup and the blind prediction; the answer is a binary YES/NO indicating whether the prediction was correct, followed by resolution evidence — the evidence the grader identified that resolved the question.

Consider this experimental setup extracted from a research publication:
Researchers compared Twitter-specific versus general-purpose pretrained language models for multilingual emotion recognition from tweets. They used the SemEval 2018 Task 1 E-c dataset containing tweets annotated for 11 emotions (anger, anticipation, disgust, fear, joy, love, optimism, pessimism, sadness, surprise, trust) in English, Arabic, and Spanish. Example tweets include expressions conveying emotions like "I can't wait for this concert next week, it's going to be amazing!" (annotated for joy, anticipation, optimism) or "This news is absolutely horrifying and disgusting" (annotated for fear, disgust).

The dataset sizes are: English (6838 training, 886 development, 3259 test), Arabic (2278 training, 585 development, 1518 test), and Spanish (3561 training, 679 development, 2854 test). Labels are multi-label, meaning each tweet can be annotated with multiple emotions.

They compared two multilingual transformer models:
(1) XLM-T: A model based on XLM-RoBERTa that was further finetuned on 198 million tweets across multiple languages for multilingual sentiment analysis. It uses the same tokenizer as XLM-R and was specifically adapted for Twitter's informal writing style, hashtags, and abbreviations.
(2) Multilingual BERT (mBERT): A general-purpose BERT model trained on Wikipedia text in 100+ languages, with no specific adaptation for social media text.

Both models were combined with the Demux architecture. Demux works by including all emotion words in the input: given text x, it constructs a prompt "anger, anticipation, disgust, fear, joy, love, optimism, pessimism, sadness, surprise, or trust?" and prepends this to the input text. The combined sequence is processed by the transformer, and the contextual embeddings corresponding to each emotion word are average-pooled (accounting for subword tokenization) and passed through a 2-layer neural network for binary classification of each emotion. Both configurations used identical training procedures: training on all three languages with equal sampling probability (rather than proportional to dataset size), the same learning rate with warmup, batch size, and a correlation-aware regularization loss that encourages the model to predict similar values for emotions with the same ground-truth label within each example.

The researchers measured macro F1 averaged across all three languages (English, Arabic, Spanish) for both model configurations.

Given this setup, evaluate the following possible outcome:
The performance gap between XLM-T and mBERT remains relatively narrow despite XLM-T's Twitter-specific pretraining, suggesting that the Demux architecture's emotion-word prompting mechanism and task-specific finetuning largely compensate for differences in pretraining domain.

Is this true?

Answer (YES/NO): NO